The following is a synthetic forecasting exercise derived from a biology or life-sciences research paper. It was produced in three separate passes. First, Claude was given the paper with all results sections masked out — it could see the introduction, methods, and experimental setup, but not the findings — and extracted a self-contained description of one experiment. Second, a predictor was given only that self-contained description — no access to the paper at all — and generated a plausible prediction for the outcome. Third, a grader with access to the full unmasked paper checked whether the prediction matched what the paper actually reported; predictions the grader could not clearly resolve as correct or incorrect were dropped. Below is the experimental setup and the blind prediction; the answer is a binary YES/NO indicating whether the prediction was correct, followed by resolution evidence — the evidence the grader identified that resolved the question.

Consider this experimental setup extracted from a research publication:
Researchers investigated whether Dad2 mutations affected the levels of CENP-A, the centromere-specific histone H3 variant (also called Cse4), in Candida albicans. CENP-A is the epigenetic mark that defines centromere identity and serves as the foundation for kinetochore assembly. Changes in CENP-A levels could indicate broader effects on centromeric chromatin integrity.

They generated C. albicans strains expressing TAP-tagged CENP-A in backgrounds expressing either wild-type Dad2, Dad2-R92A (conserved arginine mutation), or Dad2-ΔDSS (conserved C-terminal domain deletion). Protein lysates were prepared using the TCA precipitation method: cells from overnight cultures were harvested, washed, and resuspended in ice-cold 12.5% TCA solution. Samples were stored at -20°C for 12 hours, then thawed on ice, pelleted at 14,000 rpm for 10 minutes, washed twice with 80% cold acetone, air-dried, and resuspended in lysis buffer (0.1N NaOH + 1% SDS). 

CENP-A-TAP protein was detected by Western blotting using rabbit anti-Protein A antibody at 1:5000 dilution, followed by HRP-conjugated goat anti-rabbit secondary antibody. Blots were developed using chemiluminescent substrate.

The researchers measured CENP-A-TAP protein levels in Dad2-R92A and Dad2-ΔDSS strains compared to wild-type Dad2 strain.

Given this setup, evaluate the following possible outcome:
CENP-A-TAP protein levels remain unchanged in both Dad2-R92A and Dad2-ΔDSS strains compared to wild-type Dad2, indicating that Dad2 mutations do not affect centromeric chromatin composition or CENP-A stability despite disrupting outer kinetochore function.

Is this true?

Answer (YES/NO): YES